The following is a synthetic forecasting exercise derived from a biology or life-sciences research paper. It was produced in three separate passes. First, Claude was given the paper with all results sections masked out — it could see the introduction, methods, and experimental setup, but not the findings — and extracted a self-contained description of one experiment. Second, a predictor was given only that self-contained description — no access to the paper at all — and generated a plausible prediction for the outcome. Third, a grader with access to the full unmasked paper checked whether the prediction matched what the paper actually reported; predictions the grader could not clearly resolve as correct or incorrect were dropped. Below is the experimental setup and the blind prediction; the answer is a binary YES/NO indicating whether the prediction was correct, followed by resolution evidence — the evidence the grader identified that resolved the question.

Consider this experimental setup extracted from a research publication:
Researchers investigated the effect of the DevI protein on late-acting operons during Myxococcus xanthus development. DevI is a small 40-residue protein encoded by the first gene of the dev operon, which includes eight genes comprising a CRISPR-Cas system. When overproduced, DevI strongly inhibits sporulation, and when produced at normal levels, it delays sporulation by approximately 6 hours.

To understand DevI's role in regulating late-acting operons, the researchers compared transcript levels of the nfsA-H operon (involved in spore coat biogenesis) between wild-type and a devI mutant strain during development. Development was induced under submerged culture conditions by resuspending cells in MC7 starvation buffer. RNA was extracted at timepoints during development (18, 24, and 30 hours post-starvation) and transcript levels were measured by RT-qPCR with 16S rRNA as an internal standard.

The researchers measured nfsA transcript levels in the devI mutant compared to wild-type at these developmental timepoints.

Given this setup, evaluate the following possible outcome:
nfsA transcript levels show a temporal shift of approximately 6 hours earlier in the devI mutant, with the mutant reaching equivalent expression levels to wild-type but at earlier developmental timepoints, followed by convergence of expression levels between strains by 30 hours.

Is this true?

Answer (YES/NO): NO